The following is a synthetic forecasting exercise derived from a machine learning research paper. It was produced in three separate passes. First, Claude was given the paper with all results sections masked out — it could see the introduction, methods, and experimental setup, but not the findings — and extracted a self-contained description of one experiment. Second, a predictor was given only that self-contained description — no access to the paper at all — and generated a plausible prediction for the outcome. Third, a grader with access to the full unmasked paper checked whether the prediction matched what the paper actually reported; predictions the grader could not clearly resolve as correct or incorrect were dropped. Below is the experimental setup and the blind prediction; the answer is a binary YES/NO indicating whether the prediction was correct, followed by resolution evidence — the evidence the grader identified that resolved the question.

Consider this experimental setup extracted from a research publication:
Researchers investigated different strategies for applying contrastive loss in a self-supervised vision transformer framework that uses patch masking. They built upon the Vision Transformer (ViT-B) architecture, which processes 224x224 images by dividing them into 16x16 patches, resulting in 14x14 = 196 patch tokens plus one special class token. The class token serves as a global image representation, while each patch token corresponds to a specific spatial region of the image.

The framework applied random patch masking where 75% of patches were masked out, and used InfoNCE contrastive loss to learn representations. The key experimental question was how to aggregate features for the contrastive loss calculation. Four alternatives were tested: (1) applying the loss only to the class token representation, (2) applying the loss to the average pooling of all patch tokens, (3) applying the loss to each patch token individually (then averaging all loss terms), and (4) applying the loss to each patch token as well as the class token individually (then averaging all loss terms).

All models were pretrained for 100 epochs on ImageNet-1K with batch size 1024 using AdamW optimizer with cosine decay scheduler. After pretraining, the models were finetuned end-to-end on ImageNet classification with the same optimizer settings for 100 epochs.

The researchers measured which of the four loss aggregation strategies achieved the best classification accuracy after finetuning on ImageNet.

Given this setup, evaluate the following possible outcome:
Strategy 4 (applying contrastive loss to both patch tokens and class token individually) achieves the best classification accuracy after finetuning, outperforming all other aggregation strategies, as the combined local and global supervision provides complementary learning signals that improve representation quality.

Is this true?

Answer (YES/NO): NO